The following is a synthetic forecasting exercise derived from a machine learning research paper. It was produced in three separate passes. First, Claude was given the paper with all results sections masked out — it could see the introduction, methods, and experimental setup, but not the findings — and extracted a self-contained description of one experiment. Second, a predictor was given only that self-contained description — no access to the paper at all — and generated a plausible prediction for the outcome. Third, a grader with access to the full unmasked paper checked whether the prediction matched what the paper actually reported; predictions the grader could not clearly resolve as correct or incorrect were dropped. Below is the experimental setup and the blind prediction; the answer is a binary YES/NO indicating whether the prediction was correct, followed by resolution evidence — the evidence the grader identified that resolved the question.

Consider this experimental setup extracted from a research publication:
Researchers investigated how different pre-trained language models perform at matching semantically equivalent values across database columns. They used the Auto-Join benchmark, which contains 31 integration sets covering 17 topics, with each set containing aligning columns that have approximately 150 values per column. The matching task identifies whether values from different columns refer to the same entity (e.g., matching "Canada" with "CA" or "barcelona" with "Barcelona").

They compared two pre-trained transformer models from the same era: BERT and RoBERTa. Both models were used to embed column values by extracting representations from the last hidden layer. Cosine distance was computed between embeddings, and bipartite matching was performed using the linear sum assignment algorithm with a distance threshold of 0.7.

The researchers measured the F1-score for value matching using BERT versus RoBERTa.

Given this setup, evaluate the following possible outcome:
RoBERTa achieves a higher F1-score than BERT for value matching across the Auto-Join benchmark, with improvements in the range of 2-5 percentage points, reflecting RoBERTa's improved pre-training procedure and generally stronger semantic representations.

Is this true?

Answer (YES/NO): NO